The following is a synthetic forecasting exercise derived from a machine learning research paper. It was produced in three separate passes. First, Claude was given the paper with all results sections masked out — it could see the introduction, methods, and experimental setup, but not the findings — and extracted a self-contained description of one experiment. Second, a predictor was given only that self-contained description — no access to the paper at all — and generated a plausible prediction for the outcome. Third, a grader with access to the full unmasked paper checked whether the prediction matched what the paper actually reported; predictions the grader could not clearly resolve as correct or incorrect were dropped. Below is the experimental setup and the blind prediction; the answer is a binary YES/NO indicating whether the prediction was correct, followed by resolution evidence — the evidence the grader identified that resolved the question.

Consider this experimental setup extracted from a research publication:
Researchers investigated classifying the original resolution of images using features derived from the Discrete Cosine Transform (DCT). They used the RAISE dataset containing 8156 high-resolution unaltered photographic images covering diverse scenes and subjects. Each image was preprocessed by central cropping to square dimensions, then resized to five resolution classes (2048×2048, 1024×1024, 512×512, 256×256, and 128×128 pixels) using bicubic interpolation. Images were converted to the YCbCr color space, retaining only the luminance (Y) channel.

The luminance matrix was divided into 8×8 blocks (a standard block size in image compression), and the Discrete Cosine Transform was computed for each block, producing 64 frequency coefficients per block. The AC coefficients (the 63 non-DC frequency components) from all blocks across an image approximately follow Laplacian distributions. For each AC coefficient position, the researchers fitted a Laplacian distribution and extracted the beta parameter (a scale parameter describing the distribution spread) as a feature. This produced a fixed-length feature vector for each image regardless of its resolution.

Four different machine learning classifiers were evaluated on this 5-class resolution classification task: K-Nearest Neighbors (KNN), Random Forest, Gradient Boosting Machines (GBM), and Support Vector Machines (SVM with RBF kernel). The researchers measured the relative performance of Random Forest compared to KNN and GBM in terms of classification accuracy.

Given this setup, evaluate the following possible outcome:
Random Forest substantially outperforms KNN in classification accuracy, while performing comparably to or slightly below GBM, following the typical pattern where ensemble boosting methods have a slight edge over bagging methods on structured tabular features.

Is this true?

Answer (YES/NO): NO